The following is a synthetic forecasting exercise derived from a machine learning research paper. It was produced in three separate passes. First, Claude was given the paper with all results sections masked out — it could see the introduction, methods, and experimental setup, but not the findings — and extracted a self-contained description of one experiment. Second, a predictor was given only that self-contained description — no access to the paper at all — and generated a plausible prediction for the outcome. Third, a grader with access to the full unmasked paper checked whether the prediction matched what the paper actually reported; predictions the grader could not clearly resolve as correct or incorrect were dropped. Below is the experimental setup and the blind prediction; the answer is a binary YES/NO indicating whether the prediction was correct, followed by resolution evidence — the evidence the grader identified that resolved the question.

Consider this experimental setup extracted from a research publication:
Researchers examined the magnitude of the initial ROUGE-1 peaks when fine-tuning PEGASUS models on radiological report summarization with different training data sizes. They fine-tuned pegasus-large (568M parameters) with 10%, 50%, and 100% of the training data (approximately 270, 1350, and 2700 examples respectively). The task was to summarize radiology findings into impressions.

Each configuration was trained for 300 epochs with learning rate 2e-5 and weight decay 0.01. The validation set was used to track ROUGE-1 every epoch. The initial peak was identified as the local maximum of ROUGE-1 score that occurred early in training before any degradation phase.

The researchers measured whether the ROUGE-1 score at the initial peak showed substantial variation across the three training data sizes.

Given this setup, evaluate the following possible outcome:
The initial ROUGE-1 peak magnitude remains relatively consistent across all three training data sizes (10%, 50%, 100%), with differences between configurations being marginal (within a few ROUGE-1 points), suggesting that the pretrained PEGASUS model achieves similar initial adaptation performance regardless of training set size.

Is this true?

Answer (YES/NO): YES